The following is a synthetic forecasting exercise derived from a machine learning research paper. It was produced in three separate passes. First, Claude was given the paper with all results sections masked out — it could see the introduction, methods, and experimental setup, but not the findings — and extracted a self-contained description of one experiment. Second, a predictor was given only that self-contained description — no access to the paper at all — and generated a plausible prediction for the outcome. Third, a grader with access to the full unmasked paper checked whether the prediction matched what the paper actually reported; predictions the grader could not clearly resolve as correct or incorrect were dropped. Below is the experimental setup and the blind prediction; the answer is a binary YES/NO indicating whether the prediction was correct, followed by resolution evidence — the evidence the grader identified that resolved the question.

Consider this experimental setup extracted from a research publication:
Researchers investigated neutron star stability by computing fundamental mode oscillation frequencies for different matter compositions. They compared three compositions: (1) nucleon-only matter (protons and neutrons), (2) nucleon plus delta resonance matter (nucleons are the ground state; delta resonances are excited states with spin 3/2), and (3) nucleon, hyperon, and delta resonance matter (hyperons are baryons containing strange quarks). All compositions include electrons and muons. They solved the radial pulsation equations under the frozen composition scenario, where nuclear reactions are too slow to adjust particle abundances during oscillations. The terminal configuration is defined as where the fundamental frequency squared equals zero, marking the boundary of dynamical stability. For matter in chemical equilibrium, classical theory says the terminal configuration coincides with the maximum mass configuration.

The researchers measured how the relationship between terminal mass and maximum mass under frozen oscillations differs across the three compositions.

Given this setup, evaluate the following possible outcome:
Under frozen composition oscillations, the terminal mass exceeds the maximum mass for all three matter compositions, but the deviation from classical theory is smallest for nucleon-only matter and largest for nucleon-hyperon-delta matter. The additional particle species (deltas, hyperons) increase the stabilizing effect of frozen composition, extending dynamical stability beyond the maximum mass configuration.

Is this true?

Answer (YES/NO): NO